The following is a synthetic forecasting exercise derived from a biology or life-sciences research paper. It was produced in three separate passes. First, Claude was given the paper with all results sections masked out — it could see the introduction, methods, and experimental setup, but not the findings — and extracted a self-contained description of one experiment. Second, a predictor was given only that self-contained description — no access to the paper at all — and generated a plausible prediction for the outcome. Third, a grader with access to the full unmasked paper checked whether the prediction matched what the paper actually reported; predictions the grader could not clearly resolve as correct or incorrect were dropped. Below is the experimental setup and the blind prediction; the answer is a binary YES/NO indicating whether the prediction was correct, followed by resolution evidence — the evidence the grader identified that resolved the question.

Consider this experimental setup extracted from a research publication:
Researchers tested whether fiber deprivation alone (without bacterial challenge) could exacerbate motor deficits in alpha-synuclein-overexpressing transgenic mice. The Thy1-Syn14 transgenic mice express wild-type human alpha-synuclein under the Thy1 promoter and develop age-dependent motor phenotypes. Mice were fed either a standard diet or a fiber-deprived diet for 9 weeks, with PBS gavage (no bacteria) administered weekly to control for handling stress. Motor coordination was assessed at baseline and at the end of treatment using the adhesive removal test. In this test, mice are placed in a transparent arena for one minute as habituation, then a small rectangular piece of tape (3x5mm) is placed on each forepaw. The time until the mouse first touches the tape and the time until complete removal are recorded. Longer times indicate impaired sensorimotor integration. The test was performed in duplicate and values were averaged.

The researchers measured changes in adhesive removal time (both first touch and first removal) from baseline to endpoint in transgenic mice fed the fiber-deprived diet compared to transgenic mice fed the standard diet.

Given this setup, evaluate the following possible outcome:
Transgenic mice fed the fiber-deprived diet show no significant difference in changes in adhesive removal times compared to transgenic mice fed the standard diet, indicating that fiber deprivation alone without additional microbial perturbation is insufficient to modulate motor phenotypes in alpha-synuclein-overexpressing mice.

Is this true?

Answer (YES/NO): YES